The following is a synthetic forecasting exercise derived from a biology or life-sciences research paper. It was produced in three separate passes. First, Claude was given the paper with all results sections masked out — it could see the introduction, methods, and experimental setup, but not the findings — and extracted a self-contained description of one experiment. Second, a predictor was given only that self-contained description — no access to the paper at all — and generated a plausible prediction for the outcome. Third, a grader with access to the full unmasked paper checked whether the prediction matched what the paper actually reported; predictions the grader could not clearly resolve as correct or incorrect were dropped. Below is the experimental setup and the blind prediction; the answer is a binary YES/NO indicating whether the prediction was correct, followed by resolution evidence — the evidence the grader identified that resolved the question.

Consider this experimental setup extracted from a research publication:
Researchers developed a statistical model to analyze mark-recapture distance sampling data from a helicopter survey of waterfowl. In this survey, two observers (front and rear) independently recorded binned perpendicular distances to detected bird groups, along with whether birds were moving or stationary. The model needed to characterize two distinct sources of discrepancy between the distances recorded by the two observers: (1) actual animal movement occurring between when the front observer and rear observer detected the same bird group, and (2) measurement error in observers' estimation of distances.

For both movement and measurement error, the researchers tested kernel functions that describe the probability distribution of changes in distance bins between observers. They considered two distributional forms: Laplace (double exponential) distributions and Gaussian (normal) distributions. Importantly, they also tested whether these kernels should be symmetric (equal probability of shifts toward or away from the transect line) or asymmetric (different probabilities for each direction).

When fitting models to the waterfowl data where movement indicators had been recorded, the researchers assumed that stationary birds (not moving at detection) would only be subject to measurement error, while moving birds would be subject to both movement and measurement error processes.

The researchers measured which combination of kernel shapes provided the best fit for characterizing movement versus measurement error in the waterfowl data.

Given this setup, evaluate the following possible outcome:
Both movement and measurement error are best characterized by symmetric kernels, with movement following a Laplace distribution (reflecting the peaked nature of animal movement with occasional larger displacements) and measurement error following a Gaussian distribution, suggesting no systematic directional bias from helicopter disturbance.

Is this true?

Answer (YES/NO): NO